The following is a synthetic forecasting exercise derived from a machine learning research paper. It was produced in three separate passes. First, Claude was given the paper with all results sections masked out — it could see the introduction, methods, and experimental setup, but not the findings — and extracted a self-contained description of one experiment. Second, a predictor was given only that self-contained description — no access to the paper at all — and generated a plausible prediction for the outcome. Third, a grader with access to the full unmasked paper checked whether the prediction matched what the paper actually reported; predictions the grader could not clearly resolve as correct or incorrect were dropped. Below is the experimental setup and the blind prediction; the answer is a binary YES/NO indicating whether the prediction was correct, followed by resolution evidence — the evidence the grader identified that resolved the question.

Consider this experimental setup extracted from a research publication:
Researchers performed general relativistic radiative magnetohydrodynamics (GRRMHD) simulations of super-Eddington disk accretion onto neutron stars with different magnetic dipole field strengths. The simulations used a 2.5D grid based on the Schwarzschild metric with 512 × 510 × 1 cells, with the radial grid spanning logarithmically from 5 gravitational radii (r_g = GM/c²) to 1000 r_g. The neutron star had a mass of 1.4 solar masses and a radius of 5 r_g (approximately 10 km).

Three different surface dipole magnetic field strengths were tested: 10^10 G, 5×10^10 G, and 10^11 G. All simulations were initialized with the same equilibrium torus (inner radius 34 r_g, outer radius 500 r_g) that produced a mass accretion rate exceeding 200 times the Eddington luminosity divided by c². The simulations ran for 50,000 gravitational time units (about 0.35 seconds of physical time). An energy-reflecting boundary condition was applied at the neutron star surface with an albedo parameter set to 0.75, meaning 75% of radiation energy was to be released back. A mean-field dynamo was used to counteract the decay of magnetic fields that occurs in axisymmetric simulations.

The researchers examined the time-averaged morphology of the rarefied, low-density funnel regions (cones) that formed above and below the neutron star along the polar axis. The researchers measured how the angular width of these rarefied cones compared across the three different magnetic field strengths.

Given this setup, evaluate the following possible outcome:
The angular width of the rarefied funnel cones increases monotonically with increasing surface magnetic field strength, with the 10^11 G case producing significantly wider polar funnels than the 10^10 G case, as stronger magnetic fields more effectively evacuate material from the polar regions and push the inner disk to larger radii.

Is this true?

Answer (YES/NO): YES